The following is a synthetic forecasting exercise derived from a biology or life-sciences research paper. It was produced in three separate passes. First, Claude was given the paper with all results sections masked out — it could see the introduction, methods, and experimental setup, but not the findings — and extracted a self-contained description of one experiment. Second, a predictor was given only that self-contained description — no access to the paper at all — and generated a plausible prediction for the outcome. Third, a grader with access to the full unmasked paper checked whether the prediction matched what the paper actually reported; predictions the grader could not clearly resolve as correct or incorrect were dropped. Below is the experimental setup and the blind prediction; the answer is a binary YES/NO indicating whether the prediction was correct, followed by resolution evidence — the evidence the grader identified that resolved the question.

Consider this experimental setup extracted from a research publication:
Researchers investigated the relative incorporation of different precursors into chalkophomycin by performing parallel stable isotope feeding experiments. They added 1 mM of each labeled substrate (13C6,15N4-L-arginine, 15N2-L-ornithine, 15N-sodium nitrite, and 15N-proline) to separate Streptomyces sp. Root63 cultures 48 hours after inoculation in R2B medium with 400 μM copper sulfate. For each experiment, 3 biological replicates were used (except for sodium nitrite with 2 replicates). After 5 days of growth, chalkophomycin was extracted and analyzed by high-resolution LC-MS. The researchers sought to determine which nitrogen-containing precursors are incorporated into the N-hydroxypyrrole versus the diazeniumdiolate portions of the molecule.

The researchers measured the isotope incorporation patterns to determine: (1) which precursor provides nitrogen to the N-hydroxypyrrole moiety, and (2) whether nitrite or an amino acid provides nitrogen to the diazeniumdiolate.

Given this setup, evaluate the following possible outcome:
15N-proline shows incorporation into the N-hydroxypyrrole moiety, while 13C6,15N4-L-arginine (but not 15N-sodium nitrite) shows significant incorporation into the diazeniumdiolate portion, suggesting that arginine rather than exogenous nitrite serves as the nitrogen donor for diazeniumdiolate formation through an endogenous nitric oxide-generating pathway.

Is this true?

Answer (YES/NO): YES